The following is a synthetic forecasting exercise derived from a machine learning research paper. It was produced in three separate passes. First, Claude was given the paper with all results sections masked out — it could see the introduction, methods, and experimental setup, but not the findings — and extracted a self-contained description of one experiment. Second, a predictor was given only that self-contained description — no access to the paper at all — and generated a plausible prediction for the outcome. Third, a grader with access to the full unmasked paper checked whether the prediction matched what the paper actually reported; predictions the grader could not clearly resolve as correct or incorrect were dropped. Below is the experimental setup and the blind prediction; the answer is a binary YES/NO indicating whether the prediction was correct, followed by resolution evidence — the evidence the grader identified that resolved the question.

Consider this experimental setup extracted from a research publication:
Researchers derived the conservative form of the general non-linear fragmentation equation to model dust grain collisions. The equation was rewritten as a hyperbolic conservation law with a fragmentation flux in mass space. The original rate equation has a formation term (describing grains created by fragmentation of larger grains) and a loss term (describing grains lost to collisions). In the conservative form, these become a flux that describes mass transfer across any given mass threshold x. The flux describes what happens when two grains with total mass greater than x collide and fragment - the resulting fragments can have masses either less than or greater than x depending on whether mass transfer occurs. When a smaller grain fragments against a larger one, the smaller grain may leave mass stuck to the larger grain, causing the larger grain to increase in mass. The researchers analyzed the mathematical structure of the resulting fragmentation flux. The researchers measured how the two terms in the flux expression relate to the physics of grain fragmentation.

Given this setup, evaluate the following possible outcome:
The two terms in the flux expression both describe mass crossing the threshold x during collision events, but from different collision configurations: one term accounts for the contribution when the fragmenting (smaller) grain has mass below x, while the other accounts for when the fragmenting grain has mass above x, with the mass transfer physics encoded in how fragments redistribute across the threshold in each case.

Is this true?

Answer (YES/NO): NO